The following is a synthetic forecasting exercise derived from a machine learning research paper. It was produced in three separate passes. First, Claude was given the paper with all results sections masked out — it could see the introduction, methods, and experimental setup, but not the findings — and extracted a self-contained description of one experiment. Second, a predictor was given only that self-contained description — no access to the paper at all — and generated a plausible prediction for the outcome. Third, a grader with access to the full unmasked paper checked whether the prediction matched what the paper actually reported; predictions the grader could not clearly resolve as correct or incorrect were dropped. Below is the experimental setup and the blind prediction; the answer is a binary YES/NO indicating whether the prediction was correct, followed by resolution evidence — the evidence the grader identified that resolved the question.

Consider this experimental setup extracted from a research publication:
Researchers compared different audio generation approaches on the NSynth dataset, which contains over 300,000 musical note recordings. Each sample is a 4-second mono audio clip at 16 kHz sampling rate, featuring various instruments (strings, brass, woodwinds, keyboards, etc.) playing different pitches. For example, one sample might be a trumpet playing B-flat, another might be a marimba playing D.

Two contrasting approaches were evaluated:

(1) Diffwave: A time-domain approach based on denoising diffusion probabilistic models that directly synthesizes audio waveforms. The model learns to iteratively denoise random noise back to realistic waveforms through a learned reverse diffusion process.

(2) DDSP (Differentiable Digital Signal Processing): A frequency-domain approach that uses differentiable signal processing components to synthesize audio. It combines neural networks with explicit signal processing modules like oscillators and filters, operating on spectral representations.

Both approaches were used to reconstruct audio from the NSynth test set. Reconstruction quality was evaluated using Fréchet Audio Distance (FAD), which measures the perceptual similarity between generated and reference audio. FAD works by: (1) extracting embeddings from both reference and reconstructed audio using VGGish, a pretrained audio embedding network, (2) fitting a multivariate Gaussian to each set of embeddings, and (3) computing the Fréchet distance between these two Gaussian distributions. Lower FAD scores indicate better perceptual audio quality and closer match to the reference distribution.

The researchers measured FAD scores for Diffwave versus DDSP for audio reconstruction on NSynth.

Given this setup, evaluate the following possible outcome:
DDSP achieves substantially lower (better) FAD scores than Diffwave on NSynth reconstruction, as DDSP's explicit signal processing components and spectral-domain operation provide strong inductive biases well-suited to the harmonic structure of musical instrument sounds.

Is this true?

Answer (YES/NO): YES